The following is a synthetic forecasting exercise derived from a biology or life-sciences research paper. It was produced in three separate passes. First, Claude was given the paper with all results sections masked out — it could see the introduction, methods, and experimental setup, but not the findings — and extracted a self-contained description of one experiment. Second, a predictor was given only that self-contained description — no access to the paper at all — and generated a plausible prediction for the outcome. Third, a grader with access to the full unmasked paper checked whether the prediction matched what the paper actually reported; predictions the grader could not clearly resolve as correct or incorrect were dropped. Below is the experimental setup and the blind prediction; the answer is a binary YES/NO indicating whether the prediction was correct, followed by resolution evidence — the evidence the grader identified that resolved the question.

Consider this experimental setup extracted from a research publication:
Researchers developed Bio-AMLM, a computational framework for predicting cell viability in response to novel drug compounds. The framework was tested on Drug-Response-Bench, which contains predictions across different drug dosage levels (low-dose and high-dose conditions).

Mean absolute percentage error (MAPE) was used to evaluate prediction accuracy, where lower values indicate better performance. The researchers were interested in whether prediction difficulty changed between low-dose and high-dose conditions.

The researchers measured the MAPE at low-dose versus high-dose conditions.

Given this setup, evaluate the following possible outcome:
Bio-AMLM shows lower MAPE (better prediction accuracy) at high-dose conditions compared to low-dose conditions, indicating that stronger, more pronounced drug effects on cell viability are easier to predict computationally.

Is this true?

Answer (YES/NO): NO